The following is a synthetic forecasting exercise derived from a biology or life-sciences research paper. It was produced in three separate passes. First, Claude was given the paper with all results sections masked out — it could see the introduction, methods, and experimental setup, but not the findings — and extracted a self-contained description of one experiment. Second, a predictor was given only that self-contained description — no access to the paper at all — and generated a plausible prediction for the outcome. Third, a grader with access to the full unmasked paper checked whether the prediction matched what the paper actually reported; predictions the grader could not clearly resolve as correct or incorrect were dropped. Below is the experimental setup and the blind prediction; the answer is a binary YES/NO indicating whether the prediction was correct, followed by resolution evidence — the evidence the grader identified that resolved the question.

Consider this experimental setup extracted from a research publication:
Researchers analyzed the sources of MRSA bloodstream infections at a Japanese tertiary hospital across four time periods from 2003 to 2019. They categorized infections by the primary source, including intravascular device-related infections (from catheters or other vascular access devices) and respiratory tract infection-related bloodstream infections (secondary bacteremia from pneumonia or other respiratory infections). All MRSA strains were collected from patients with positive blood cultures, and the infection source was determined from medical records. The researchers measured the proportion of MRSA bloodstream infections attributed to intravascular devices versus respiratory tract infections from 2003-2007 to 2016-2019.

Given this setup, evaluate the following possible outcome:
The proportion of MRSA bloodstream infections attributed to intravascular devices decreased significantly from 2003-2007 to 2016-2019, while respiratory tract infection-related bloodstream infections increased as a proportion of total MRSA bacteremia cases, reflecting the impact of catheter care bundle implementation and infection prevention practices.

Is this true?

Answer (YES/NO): NO